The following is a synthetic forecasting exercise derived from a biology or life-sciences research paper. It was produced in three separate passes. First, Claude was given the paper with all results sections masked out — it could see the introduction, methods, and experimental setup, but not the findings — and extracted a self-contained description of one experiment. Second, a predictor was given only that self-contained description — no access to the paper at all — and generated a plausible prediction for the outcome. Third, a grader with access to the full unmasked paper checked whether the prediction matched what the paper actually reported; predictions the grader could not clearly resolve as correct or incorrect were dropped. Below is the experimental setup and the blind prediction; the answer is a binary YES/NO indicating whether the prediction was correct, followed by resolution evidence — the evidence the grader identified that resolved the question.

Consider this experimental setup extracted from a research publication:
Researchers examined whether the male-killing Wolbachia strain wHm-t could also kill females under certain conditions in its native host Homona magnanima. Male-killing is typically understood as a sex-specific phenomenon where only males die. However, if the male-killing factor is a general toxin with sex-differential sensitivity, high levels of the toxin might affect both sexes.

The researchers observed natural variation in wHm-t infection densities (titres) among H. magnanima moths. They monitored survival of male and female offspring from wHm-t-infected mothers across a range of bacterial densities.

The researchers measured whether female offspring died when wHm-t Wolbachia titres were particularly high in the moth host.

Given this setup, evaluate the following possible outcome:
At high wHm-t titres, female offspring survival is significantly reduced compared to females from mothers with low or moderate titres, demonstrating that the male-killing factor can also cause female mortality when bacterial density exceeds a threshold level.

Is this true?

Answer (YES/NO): YES